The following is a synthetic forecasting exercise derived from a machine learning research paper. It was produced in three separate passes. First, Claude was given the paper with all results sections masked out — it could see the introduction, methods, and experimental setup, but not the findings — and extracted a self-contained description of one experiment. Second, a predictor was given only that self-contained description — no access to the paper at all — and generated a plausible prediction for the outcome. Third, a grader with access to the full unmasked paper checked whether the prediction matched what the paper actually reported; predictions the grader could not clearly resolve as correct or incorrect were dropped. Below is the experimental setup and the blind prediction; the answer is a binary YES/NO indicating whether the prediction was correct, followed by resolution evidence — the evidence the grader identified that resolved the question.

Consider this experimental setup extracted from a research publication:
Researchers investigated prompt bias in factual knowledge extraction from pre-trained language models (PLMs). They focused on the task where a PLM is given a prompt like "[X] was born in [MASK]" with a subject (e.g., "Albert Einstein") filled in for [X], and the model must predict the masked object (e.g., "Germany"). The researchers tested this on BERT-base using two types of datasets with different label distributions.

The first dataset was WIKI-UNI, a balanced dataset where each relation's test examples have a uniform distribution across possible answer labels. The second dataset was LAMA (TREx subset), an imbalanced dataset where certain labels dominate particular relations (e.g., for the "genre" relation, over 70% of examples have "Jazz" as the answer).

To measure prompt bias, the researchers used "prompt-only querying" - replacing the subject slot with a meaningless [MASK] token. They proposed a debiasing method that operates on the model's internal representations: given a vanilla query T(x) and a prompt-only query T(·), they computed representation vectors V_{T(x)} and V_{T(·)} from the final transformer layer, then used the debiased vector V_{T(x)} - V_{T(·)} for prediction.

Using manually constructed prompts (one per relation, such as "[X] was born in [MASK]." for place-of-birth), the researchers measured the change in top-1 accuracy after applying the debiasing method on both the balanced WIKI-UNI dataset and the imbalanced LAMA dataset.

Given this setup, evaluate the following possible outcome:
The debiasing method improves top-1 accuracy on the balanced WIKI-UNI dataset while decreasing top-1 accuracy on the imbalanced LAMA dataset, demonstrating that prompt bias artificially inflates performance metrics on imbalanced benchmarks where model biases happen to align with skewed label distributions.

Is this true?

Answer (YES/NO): YES